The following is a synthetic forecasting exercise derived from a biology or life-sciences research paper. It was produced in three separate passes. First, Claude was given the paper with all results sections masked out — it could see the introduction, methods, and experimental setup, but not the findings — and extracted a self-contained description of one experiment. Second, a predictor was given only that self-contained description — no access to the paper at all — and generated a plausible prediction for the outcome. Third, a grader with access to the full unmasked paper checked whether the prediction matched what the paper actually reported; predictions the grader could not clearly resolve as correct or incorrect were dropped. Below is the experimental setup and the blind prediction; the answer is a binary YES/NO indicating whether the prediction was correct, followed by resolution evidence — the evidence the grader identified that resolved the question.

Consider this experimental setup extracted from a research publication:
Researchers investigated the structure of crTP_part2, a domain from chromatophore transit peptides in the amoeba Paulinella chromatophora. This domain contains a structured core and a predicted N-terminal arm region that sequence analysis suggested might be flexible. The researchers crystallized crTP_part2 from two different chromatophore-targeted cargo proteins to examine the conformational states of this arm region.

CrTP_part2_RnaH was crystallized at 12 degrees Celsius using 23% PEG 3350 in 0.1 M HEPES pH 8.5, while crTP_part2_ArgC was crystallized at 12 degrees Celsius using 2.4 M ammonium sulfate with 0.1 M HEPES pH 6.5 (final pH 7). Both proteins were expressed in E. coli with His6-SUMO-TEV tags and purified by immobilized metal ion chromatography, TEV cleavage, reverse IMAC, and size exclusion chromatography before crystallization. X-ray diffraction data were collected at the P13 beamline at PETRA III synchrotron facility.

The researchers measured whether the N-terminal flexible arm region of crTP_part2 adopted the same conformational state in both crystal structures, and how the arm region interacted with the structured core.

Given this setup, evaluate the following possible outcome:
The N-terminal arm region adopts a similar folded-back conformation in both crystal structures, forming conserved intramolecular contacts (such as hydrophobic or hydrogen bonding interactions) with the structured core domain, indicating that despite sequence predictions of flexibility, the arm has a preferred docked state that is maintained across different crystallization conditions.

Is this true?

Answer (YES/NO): NO